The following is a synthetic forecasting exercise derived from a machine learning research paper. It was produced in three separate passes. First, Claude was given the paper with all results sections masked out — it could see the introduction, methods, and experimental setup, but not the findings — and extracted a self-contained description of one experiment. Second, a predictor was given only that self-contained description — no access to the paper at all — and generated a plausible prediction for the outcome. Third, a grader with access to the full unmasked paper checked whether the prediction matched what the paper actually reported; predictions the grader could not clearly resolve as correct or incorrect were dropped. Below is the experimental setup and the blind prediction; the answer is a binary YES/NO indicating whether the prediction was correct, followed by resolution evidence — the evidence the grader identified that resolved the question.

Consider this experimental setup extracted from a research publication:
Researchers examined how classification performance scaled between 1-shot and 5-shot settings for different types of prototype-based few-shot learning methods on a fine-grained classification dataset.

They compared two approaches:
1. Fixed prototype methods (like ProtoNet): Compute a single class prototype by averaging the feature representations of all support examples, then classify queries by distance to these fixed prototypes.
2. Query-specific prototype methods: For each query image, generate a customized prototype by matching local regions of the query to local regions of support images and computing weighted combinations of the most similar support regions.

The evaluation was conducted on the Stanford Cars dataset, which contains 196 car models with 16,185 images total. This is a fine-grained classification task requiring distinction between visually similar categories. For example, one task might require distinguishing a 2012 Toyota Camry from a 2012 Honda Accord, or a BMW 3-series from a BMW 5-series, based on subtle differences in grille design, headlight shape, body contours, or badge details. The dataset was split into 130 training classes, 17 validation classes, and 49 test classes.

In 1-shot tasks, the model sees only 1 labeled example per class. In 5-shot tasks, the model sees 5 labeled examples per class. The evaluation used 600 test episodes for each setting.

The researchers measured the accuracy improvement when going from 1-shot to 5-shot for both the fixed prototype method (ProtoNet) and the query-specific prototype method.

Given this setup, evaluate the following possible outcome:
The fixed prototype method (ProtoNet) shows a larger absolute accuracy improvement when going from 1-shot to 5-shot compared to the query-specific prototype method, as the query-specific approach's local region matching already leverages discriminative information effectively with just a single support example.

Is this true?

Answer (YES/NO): NO